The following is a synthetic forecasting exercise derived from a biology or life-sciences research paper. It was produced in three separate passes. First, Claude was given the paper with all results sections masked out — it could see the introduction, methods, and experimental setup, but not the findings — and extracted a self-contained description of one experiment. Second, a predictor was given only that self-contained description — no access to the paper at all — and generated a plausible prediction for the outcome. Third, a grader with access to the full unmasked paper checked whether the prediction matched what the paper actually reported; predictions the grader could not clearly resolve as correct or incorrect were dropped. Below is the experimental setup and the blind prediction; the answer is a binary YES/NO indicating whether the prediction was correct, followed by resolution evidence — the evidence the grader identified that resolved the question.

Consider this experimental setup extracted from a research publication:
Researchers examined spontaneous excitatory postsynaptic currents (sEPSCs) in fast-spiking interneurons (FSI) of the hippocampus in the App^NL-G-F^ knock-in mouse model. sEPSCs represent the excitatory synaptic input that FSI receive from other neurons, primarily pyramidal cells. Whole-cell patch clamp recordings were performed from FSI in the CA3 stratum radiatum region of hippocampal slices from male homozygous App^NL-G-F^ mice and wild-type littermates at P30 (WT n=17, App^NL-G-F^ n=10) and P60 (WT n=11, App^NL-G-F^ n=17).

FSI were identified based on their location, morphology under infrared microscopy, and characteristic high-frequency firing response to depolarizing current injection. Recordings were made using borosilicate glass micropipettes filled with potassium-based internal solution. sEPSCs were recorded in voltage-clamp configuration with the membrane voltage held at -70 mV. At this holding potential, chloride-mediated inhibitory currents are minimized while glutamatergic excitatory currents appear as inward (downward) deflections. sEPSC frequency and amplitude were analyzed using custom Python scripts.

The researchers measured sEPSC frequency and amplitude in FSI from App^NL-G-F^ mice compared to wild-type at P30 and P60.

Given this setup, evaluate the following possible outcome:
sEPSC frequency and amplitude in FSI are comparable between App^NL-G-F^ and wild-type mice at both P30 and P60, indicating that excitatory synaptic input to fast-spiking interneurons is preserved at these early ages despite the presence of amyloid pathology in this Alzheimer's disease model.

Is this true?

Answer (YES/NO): NO